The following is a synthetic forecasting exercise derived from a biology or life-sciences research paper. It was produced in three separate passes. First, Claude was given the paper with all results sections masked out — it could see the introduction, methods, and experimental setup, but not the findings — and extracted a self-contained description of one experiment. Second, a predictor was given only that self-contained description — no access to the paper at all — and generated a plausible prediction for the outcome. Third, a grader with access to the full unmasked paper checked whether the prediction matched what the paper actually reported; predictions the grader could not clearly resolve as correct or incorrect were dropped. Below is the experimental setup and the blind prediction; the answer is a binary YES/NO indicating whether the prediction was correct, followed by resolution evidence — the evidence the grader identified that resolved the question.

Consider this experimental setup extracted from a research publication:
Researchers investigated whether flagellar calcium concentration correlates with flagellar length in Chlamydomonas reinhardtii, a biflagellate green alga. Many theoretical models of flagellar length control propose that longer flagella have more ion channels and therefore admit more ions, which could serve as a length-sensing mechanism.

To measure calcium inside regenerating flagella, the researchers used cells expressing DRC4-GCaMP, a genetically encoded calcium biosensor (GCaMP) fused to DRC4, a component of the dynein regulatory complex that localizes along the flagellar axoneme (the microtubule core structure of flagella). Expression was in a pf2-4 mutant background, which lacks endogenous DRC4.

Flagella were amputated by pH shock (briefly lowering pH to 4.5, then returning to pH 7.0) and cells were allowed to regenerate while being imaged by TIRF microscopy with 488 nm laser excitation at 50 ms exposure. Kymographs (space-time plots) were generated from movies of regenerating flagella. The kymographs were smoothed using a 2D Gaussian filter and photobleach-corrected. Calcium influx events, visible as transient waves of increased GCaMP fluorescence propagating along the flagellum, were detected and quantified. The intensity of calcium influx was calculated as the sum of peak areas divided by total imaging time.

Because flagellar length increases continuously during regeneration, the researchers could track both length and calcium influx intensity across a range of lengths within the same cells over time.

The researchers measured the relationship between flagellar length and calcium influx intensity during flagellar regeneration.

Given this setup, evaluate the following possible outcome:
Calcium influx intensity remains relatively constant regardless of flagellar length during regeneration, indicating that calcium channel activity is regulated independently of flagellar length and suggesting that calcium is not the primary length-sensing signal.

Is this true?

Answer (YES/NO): NO